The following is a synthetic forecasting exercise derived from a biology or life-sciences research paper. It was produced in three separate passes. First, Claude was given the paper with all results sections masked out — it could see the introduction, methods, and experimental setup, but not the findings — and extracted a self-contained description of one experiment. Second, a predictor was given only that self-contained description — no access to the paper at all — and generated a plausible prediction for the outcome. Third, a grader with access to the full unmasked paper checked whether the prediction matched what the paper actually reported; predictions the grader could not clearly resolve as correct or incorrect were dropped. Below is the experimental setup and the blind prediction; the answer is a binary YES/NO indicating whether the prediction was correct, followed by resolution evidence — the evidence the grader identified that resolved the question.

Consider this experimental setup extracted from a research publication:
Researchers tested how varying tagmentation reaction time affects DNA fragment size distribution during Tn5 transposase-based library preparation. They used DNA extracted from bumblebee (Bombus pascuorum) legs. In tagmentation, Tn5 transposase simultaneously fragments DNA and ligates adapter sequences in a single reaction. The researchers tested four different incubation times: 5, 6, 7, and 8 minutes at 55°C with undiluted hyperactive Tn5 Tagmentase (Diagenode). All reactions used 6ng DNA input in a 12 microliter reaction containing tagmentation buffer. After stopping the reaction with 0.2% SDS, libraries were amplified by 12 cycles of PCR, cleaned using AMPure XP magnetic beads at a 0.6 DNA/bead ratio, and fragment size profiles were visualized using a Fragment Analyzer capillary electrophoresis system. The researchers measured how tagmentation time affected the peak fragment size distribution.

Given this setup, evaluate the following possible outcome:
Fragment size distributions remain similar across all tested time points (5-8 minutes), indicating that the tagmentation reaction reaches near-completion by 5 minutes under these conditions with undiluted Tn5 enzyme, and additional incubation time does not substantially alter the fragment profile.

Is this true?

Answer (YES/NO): YES